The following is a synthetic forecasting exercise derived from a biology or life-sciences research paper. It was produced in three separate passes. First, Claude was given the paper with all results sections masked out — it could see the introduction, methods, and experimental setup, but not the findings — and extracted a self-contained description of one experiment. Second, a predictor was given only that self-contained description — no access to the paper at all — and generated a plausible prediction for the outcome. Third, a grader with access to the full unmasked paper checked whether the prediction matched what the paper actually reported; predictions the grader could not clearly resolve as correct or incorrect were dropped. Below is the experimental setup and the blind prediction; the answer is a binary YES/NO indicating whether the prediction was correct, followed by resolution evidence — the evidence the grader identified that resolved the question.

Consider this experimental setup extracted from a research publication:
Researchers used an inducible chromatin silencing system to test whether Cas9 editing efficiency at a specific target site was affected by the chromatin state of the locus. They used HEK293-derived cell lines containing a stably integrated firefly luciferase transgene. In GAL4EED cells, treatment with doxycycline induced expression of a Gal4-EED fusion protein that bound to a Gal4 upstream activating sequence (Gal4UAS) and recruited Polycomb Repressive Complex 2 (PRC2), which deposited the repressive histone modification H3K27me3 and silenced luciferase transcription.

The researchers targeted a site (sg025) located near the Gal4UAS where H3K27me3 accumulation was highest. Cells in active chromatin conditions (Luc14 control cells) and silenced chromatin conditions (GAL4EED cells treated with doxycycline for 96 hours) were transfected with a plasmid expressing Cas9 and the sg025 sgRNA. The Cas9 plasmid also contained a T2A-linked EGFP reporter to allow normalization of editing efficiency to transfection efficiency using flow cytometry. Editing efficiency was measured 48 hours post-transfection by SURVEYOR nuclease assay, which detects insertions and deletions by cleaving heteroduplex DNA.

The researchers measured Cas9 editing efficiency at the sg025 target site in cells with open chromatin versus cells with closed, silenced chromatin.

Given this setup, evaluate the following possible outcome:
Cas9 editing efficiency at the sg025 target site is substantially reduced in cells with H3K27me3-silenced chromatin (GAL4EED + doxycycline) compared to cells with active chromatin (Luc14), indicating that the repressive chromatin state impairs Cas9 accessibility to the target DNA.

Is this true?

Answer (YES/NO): NO